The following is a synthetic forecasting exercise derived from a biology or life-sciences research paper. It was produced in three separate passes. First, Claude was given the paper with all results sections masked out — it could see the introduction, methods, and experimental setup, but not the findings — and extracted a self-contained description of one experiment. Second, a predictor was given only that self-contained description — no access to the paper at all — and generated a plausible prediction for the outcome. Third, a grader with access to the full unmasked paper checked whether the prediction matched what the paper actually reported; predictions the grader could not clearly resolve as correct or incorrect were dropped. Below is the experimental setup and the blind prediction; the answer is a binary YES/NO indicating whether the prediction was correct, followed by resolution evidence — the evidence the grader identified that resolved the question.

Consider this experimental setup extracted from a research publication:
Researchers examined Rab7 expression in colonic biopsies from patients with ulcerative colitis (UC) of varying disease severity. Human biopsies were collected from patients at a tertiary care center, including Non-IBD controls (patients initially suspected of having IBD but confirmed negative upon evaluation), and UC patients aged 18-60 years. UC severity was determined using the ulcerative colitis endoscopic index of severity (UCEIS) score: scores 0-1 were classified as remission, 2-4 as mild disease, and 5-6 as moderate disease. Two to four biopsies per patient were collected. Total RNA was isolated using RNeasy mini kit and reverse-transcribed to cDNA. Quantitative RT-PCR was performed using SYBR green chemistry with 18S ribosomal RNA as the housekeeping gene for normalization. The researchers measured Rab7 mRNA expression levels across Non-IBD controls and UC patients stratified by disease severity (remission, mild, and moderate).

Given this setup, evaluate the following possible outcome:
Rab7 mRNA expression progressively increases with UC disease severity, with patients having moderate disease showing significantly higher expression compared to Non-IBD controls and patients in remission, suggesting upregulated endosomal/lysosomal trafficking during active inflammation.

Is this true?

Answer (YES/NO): NO